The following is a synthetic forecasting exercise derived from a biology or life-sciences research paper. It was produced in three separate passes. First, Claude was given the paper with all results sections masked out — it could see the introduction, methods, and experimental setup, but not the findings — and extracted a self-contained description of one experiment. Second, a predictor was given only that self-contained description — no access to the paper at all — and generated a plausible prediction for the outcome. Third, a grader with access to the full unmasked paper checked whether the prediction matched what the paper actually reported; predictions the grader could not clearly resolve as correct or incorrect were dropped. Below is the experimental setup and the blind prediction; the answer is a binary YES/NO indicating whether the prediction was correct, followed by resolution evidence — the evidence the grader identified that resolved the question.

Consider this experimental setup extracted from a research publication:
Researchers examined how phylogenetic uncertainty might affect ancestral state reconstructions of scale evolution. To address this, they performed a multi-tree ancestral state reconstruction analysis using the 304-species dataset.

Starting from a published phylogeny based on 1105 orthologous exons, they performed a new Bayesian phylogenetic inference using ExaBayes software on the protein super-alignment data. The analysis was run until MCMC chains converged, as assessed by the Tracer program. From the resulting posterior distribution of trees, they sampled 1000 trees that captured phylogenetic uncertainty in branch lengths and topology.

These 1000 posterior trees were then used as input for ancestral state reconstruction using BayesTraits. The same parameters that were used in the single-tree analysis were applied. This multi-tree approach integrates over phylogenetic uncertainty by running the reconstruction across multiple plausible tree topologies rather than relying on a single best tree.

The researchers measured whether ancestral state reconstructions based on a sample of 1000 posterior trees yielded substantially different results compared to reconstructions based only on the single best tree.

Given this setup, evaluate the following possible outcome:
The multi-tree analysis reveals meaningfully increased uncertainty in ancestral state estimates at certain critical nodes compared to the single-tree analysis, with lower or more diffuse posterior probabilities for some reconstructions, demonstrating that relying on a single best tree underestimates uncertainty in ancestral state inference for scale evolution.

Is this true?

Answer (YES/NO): NO